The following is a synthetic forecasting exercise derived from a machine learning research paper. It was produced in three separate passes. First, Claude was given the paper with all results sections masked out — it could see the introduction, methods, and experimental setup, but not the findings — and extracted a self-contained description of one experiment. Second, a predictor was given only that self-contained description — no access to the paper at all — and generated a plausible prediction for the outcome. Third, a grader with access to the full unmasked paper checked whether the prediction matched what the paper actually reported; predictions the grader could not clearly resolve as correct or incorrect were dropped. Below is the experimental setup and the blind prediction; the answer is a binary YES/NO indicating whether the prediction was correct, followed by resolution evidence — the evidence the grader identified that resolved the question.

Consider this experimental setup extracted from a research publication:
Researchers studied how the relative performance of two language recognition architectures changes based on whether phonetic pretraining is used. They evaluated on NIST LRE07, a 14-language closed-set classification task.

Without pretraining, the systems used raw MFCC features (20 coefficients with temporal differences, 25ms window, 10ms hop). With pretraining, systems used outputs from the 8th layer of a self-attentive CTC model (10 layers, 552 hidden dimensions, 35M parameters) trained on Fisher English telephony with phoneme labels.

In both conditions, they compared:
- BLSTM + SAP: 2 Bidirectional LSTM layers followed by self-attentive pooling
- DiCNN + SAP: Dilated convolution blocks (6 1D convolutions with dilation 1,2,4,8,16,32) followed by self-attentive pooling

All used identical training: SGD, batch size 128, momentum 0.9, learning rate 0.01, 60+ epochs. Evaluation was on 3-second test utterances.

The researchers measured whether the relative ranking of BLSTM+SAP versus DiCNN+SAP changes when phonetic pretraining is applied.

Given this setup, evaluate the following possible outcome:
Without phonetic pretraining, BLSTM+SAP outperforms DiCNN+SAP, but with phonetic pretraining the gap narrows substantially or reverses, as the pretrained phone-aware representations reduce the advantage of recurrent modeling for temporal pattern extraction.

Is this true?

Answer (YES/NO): NO